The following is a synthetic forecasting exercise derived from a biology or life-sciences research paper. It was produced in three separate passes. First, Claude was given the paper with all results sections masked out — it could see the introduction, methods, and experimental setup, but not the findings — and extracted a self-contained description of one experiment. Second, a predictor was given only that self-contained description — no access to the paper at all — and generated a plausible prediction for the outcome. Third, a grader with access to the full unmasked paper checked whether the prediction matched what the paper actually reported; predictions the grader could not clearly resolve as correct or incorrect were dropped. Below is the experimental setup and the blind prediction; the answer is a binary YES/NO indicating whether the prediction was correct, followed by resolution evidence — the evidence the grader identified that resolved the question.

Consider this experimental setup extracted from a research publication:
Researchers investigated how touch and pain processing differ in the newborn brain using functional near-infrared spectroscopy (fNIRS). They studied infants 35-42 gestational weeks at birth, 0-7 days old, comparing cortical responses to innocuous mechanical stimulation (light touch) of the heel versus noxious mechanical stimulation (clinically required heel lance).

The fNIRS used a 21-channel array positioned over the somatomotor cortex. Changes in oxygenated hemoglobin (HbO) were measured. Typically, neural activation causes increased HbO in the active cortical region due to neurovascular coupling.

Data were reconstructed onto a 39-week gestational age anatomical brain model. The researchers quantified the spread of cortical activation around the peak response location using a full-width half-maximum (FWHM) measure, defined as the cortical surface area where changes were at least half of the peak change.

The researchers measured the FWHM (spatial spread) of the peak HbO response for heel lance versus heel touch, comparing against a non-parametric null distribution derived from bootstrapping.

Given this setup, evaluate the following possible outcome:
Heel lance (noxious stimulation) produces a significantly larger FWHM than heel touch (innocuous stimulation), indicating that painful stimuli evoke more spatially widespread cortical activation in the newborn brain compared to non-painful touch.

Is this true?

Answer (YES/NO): YES